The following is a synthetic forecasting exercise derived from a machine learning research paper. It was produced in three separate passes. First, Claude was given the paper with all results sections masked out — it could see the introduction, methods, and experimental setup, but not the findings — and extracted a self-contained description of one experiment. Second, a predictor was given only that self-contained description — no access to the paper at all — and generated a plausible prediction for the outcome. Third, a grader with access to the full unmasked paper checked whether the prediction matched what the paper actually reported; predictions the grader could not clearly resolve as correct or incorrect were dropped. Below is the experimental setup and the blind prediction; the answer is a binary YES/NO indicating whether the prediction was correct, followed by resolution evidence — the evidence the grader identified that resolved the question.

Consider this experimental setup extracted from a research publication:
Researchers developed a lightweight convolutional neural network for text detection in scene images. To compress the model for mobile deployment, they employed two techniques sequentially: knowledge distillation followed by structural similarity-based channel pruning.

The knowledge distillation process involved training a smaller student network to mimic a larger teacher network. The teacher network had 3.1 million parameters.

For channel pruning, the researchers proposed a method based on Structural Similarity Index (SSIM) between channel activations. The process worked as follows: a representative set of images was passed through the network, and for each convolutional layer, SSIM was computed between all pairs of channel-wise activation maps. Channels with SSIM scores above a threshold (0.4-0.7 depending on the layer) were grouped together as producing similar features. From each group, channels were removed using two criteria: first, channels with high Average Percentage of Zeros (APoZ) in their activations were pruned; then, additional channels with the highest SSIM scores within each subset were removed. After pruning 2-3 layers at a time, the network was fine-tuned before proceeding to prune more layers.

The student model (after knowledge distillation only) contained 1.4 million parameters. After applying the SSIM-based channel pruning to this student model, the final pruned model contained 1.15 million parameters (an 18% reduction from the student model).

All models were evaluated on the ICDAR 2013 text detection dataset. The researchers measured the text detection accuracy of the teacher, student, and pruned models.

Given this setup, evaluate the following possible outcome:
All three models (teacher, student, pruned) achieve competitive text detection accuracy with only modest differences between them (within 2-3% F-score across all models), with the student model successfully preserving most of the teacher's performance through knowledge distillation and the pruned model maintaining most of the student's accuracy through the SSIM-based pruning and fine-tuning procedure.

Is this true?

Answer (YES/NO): YES